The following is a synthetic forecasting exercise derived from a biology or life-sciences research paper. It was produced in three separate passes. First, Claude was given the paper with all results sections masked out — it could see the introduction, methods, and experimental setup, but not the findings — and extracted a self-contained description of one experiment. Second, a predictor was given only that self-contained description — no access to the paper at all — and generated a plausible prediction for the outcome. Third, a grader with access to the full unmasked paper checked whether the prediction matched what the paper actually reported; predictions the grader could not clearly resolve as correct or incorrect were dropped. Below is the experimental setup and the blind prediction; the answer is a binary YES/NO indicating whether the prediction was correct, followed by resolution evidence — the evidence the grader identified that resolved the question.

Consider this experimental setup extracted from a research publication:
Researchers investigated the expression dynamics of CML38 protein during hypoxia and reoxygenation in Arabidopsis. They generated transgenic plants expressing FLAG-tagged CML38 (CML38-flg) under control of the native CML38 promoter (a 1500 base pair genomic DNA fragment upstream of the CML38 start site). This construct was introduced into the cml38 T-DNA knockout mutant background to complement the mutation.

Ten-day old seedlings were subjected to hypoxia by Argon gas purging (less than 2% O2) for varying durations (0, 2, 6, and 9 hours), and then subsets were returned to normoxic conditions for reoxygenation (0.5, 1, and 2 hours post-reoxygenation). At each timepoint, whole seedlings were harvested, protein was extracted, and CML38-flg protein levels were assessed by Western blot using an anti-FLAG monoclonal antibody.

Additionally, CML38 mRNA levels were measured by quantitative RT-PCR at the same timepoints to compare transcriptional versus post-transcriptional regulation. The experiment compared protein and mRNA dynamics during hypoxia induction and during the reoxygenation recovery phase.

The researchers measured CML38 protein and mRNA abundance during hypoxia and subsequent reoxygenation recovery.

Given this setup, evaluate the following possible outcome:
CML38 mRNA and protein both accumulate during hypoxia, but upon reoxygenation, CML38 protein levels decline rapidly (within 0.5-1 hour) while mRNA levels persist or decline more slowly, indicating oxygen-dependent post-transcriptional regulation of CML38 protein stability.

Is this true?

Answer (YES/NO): NO